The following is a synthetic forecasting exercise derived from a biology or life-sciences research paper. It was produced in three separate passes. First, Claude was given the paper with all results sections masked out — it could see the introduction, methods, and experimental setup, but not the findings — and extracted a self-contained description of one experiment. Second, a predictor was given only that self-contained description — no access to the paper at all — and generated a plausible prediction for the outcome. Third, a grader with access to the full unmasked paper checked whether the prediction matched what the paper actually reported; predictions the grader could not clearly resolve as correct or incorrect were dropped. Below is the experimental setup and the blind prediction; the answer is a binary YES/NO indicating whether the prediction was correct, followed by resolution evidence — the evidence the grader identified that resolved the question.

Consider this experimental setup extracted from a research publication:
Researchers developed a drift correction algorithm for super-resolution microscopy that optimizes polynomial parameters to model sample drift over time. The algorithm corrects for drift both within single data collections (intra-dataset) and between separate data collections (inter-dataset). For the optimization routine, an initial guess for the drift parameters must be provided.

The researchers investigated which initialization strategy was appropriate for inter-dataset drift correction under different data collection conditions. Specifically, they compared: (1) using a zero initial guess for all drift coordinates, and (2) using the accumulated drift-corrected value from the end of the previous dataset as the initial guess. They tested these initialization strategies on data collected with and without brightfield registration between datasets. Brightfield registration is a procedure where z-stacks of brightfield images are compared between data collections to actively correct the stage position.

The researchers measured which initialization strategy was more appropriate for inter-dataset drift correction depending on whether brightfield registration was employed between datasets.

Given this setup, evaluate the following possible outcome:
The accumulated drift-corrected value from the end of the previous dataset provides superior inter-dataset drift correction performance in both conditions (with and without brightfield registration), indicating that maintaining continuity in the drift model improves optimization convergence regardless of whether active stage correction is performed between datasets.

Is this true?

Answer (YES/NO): NO